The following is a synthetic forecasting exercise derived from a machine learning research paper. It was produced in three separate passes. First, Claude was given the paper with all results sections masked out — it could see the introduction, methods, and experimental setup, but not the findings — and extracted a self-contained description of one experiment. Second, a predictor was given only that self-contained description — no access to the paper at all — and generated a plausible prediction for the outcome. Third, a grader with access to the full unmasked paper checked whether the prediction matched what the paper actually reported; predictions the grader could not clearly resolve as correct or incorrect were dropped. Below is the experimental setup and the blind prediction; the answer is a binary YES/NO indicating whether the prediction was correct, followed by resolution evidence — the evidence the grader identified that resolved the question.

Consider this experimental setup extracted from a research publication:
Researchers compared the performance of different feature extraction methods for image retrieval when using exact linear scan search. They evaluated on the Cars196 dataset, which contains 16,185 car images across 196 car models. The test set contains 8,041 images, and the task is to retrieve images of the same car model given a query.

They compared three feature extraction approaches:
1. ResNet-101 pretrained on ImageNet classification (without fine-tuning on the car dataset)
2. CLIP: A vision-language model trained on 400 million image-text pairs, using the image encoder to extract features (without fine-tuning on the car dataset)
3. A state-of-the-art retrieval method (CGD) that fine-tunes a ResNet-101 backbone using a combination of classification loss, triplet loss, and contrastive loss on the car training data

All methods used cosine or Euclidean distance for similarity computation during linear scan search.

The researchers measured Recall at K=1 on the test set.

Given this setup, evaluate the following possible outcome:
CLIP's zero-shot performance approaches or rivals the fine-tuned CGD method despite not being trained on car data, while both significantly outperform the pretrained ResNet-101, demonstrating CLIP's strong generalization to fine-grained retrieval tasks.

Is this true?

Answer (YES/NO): NO